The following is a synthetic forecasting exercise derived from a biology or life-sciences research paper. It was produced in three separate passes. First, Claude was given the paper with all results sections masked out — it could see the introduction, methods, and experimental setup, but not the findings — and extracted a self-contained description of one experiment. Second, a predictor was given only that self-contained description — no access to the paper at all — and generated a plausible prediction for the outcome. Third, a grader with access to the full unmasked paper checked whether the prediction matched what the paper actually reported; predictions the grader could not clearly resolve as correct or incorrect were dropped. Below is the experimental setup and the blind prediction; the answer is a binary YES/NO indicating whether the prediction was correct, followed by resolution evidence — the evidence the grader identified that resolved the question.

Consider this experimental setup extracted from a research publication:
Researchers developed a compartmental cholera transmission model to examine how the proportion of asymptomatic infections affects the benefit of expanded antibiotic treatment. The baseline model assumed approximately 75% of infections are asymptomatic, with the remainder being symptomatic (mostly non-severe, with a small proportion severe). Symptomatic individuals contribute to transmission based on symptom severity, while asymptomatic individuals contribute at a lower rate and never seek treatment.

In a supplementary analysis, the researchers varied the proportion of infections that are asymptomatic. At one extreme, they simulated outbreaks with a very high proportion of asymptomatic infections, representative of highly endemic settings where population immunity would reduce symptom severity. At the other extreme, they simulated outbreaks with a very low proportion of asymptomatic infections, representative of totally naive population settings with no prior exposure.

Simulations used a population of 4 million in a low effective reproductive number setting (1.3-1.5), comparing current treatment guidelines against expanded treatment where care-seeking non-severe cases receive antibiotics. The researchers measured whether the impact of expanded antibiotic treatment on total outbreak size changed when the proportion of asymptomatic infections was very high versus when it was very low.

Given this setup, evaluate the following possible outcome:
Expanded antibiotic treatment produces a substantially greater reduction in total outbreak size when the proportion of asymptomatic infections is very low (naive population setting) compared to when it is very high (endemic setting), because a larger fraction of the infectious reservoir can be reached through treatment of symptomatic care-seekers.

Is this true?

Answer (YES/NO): YES